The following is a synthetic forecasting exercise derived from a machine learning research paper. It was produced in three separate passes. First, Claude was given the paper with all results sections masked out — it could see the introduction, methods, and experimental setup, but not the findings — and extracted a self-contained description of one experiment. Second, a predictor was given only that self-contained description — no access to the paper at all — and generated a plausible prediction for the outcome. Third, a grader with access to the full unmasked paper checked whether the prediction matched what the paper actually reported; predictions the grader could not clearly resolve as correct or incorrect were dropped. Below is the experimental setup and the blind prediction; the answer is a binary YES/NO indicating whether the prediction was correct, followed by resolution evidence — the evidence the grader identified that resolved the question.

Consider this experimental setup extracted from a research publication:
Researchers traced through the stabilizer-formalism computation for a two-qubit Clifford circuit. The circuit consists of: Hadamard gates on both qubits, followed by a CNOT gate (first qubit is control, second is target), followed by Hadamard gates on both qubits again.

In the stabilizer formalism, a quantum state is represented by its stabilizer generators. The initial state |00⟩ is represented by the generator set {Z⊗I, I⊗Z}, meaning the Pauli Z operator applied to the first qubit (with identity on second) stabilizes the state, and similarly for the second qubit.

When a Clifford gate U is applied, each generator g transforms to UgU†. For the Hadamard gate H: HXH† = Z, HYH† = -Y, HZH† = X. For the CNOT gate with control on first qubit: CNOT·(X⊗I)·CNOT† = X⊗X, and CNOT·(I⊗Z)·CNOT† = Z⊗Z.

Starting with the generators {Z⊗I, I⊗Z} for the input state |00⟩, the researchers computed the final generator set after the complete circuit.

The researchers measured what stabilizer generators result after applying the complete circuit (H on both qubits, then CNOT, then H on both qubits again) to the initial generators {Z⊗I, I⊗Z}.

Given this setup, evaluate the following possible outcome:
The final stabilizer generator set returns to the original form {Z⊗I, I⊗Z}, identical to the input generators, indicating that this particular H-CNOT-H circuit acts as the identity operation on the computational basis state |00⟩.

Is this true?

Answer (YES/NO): NO